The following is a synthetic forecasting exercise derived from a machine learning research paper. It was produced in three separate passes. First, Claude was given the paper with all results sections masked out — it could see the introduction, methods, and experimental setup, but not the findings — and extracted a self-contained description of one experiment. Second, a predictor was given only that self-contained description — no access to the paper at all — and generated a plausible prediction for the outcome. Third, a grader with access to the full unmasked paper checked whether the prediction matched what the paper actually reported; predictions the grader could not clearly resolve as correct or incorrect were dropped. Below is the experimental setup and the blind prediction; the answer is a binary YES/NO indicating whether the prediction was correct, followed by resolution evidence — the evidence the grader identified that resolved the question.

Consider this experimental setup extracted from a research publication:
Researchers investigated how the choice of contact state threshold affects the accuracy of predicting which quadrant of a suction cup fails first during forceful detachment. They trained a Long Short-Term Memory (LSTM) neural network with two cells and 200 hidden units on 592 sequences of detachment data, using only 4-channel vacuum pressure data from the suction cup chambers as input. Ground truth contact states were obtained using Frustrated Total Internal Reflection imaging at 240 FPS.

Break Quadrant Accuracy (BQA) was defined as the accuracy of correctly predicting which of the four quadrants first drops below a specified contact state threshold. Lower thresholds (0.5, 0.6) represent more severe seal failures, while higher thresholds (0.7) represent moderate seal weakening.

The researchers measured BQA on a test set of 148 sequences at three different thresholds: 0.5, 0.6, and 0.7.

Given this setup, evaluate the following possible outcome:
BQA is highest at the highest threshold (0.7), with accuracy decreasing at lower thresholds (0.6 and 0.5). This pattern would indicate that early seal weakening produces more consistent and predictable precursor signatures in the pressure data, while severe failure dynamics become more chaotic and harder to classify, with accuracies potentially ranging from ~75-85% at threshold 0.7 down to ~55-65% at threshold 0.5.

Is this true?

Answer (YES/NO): NO